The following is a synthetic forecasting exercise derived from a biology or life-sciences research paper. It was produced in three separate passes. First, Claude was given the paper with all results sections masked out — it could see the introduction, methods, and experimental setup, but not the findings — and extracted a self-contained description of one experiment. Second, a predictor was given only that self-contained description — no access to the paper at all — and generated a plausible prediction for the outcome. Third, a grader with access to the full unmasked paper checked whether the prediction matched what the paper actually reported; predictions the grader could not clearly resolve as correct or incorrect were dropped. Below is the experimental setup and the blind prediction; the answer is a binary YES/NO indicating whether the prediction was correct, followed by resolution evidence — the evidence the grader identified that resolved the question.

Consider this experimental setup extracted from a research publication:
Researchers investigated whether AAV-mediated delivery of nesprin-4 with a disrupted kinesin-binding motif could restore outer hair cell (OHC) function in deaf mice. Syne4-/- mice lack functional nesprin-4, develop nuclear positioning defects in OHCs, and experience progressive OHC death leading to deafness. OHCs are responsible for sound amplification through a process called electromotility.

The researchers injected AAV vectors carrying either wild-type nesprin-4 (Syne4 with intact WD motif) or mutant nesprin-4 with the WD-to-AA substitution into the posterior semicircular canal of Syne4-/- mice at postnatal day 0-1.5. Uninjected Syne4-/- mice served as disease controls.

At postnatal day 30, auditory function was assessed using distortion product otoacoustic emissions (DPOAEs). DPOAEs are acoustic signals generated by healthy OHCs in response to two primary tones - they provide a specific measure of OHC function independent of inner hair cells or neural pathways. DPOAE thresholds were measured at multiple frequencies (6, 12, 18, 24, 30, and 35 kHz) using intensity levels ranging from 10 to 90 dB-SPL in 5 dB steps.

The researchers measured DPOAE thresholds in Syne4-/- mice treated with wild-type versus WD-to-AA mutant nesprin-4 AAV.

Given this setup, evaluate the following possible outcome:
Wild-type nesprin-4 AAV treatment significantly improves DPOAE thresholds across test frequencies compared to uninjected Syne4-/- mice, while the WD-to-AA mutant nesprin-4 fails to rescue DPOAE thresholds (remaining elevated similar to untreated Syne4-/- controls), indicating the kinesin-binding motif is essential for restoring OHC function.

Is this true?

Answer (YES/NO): YES